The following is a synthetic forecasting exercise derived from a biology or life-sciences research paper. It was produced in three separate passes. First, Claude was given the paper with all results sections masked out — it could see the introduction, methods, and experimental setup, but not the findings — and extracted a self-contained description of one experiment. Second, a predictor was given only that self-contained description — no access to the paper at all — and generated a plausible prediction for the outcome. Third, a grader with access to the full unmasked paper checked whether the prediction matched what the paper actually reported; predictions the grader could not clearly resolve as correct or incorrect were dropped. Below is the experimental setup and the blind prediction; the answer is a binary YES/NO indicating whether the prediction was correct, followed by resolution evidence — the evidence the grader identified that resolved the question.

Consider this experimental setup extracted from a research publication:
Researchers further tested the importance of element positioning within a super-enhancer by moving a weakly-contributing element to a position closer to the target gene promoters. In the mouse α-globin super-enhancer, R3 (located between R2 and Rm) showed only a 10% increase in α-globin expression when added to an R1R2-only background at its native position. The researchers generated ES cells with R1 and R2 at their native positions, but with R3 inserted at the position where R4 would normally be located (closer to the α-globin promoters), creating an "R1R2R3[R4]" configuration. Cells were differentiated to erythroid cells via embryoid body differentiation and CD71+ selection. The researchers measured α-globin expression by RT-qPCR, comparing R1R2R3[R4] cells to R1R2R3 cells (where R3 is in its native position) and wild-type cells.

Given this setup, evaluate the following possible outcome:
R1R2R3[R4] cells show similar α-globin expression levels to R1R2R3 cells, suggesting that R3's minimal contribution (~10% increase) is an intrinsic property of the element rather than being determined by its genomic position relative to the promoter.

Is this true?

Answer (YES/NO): NO